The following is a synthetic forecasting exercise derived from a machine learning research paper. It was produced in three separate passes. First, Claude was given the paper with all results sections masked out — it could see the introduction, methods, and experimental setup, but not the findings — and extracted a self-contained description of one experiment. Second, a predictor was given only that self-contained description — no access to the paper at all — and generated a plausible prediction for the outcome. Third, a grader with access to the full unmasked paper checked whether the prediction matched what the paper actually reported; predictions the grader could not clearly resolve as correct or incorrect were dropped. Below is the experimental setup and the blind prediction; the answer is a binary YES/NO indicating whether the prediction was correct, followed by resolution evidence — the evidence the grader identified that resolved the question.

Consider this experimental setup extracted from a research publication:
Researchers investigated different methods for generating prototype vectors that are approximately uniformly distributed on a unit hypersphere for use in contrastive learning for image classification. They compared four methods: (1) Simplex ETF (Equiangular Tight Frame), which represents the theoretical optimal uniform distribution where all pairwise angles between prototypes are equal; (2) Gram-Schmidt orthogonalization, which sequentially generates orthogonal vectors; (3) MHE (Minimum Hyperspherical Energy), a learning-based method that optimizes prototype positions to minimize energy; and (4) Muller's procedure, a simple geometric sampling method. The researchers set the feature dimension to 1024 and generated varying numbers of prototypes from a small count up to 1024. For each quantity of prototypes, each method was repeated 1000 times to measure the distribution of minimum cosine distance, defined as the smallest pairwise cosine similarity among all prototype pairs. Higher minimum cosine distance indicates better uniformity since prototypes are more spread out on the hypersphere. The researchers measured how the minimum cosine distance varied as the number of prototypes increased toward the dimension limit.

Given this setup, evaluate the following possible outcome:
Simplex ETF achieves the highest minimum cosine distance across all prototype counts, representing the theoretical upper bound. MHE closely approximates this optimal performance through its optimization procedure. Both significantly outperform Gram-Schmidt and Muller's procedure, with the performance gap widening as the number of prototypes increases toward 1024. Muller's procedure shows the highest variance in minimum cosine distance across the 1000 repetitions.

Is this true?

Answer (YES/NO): NO